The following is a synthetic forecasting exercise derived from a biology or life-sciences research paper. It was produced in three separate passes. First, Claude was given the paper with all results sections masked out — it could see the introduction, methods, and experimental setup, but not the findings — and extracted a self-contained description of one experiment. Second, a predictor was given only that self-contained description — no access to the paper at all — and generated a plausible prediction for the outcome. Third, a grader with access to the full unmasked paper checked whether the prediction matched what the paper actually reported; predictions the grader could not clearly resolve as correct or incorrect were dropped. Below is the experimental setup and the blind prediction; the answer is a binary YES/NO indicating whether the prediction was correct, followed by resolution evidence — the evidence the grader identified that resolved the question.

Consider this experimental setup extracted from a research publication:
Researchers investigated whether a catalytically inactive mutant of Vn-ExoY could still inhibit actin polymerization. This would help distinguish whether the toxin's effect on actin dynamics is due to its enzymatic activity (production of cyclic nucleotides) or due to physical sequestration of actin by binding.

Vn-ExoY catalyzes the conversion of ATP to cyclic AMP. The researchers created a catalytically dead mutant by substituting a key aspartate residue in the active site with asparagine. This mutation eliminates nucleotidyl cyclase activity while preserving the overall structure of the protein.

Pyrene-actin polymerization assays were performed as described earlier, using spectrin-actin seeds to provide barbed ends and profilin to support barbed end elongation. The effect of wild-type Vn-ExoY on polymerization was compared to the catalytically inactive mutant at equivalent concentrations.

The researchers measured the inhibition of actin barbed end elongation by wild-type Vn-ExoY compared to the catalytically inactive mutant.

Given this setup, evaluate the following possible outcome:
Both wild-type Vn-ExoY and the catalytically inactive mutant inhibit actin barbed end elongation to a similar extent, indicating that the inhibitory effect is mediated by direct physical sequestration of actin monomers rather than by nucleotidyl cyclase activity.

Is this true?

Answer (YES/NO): YES